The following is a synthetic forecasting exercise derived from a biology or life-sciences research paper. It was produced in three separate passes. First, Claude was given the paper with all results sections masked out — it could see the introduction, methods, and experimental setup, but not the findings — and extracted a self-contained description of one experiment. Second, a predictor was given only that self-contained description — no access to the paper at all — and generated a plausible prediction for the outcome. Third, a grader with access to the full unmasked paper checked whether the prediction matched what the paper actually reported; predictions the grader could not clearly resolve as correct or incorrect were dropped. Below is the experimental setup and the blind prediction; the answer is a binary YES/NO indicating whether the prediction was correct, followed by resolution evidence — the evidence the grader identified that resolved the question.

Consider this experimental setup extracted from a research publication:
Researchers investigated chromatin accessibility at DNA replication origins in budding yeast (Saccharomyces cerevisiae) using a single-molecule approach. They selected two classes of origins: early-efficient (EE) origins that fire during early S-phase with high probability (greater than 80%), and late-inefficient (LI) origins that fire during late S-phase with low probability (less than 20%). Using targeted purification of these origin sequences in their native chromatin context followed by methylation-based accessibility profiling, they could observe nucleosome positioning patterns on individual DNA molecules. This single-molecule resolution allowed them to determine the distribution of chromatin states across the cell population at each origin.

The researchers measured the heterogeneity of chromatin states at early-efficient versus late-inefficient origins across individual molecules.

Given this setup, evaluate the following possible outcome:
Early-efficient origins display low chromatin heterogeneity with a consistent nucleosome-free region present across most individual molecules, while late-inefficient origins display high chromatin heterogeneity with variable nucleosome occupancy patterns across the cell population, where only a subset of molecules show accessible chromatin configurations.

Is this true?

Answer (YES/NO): NO